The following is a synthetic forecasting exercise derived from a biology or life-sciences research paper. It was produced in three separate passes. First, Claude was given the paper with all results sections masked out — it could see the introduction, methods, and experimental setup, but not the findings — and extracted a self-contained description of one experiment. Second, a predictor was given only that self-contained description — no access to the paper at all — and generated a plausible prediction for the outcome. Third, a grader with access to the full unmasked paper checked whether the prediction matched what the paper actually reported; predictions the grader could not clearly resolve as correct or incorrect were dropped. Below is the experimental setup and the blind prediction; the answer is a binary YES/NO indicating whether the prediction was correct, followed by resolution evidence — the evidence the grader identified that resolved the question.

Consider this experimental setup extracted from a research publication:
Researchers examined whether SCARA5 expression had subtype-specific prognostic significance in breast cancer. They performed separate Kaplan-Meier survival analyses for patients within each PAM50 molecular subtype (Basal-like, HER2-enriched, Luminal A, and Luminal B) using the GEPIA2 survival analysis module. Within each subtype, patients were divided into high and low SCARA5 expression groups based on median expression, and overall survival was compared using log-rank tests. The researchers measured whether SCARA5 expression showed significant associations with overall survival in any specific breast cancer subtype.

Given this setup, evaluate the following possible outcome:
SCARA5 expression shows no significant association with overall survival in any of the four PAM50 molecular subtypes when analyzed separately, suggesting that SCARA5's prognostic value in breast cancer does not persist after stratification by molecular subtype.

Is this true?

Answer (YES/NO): NO